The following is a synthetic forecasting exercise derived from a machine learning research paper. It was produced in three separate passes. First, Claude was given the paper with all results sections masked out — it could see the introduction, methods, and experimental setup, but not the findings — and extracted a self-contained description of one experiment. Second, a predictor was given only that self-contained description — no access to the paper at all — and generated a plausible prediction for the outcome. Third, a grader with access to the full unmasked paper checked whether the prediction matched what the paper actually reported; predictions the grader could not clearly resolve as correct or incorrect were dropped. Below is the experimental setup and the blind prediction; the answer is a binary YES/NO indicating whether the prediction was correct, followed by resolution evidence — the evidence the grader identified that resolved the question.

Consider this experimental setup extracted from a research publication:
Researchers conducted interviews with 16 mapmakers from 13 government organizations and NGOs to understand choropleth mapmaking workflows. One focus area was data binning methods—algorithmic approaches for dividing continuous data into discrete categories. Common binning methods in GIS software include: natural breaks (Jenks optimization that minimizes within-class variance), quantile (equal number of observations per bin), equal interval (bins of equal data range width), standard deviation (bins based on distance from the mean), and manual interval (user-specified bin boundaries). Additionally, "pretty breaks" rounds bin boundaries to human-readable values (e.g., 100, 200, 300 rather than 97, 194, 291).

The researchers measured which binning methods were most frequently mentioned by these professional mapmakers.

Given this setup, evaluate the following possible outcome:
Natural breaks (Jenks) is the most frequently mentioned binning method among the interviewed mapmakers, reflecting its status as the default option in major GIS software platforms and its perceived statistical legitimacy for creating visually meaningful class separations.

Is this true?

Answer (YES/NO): NO